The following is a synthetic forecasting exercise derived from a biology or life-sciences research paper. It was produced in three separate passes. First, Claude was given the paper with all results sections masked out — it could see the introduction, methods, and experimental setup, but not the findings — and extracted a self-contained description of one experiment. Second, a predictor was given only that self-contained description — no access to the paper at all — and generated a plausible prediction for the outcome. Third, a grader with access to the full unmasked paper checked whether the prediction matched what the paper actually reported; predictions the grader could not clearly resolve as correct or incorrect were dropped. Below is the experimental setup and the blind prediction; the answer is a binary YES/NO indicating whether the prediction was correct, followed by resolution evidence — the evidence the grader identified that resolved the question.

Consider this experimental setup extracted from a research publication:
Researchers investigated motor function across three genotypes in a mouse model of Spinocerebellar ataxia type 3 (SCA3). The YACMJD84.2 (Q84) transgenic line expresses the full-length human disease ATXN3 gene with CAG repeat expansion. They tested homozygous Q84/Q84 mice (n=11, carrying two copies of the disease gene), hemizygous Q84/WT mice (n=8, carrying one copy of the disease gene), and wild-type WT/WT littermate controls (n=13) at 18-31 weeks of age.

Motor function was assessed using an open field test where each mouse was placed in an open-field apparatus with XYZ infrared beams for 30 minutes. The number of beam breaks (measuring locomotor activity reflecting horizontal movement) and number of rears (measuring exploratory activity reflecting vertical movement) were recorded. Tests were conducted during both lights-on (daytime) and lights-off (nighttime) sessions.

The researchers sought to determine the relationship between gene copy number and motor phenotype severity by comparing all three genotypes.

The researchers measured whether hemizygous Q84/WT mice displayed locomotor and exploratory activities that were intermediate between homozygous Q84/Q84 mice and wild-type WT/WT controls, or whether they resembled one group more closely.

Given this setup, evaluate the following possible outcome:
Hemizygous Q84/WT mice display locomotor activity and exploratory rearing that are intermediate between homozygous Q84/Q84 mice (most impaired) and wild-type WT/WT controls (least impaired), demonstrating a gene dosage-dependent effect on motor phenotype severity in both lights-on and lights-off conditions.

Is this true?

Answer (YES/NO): YES